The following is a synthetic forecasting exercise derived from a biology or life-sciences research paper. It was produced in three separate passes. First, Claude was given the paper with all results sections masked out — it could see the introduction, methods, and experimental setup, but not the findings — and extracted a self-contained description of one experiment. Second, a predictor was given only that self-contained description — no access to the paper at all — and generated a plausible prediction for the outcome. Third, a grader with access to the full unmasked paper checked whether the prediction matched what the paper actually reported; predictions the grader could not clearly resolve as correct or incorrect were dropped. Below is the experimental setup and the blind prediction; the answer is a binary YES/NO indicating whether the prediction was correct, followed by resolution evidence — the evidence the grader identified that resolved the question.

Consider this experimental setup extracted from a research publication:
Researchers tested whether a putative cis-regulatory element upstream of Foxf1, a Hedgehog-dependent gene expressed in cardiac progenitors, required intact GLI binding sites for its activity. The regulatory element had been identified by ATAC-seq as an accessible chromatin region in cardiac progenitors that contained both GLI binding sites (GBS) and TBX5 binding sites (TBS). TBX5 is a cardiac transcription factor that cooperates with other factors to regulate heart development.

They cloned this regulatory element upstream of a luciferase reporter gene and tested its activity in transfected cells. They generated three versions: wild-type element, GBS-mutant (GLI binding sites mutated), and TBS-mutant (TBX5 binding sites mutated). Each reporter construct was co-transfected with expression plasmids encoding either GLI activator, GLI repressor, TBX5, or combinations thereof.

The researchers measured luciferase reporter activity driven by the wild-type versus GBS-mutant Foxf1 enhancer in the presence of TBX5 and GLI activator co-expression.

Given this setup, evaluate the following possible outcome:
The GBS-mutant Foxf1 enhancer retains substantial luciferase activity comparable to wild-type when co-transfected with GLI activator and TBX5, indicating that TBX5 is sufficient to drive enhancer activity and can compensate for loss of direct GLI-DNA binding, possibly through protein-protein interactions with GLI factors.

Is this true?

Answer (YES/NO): NO